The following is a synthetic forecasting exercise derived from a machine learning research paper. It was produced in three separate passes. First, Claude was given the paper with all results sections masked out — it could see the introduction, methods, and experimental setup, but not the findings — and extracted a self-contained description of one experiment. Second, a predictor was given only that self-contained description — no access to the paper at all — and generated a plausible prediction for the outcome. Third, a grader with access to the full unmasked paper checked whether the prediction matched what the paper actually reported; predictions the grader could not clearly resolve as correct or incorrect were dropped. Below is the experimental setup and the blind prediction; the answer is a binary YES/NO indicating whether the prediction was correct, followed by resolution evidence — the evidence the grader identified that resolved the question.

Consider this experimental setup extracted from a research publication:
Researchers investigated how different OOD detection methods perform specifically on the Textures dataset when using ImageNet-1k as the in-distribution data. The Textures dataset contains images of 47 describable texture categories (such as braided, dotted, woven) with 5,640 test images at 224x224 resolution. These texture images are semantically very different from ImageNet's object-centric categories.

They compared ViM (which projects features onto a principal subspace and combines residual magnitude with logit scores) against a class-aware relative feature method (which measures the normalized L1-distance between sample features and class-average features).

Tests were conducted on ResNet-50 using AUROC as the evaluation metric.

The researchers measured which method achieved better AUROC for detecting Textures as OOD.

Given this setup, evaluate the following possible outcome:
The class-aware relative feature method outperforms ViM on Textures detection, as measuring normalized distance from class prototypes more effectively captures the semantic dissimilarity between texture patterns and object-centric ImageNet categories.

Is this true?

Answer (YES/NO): YES